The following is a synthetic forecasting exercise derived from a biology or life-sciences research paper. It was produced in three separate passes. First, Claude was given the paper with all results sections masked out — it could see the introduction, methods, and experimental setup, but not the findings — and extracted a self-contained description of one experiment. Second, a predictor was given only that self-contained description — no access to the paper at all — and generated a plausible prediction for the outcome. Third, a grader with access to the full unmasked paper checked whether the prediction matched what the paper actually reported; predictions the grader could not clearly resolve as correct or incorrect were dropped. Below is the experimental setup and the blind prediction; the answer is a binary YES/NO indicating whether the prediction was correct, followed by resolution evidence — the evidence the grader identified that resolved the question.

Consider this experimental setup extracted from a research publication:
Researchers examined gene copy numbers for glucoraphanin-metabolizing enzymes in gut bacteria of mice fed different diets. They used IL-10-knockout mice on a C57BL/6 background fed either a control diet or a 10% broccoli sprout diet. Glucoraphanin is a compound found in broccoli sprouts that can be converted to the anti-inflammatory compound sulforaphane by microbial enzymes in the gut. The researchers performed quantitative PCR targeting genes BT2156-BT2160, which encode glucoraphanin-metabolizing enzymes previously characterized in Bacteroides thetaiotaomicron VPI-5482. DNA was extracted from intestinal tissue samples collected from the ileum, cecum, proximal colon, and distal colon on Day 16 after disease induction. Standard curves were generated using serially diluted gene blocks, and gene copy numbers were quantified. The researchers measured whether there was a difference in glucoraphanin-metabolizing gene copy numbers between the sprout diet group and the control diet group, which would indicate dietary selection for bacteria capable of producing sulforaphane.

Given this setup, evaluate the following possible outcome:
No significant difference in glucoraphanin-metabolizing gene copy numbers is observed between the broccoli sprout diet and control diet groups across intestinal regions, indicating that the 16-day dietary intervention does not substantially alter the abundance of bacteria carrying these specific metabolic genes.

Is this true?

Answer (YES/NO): NO